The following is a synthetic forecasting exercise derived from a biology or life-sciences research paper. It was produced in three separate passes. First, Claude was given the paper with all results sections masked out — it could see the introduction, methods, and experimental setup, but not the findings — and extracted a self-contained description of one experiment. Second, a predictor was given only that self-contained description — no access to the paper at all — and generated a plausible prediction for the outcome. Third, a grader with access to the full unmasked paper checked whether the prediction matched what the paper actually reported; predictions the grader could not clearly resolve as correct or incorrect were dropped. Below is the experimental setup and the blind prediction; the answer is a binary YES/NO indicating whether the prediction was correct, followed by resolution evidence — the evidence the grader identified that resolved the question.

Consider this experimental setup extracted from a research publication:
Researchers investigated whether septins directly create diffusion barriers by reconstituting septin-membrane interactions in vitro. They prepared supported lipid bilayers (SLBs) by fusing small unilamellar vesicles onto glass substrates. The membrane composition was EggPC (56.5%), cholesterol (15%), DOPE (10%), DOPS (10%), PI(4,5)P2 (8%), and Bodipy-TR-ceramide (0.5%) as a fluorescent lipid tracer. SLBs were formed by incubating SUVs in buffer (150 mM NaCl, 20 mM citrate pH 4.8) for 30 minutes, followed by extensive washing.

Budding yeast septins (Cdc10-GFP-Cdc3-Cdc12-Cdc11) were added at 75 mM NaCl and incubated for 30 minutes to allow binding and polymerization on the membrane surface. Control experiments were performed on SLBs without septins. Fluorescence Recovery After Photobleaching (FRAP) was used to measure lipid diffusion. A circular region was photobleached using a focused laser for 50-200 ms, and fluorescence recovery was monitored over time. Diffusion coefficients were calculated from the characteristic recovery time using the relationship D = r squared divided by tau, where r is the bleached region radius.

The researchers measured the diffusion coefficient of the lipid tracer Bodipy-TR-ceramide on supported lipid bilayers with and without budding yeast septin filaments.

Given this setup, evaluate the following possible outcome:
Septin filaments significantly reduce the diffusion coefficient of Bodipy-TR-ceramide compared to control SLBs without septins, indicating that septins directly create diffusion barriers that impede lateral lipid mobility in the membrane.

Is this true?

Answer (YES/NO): NO